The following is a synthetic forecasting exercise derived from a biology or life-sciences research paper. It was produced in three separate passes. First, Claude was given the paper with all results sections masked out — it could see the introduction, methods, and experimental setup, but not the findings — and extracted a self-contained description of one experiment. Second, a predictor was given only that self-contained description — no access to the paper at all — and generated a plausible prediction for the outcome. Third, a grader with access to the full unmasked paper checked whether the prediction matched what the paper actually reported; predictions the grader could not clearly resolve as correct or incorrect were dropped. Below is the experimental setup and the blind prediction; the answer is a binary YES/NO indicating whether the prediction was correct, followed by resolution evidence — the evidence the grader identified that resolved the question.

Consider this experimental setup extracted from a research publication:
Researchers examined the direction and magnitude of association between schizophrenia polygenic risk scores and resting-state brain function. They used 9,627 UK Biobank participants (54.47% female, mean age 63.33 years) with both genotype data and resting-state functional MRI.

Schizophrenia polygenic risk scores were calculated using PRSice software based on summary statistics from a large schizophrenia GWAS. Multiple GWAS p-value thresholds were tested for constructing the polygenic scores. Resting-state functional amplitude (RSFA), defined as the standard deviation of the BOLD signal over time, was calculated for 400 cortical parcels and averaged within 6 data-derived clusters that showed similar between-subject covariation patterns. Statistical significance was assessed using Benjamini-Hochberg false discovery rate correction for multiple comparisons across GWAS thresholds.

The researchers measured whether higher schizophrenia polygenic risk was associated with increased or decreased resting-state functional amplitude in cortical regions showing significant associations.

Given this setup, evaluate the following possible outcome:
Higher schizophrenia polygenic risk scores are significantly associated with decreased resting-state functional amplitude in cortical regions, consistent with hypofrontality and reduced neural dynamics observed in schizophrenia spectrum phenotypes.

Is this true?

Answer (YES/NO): YES